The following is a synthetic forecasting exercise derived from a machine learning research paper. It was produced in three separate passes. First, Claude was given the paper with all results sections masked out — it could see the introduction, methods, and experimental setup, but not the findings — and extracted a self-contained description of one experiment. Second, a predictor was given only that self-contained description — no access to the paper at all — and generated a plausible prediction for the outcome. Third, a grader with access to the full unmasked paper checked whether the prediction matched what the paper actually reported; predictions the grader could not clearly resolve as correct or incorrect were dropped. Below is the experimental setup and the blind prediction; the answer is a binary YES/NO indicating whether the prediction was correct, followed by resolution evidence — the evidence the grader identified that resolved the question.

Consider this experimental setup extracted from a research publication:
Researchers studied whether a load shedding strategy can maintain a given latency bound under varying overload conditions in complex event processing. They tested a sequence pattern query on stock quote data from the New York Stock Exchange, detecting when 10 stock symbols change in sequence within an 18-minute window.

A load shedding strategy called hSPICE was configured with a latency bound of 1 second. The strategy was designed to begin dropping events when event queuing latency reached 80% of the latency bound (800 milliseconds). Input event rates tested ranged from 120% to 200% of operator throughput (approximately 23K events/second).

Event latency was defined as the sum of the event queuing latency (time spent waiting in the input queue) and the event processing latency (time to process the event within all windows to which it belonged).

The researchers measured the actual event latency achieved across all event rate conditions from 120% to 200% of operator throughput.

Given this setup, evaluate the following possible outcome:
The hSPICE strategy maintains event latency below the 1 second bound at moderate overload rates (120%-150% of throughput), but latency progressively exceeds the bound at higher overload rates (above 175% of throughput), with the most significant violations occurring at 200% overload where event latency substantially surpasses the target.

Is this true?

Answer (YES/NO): NO